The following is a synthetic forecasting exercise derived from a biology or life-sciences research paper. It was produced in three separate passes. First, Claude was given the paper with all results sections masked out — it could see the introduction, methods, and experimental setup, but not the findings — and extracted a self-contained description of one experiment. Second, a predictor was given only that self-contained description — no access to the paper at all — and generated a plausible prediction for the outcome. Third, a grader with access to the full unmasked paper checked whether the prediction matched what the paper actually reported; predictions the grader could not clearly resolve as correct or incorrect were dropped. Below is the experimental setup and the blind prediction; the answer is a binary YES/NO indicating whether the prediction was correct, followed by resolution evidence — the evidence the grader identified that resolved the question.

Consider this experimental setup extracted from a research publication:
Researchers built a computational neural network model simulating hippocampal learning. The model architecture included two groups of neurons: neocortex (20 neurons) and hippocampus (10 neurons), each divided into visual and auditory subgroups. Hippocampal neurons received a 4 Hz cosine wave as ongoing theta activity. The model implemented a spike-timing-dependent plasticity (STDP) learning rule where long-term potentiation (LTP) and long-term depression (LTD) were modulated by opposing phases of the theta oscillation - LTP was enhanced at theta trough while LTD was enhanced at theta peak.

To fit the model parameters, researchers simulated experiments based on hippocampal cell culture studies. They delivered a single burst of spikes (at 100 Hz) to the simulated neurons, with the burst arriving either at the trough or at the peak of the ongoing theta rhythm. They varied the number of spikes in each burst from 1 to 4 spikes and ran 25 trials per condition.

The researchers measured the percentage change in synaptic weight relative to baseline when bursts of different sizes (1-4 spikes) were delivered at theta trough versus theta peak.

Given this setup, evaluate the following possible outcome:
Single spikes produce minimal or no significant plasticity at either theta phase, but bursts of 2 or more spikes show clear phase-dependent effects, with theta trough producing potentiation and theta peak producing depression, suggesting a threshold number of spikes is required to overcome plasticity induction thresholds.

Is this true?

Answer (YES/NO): NO